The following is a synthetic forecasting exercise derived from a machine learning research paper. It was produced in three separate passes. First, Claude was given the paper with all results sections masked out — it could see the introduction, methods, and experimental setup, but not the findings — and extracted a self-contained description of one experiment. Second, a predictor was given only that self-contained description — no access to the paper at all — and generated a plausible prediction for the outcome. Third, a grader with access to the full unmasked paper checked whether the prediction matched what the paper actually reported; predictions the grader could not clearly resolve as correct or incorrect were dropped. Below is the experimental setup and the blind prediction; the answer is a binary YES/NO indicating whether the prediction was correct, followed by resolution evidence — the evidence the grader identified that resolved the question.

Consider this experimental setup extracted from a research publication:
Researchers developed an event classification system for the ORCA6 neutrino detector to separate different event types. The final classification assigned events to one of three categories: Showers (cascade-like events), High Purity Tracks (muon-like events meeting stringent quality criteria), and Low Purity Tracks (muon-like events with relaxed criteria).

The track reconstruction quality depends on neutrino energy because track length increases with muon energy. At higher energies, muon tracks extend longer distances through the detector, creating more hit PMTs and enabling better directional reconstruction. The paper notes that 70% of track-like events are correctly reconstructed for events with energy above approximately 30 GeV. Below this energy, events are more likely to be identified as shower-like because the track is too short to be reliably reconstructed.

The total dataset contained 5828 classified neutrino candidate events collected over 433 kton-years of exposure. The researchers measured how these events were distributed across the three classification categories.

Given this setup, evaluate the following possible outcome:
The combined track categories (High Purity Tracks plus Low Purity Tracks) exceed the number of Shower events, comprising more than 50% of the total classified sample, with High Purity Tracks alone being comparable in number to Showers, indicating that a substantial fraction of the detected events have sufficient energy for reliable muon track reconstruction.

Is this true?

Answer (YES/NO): YES